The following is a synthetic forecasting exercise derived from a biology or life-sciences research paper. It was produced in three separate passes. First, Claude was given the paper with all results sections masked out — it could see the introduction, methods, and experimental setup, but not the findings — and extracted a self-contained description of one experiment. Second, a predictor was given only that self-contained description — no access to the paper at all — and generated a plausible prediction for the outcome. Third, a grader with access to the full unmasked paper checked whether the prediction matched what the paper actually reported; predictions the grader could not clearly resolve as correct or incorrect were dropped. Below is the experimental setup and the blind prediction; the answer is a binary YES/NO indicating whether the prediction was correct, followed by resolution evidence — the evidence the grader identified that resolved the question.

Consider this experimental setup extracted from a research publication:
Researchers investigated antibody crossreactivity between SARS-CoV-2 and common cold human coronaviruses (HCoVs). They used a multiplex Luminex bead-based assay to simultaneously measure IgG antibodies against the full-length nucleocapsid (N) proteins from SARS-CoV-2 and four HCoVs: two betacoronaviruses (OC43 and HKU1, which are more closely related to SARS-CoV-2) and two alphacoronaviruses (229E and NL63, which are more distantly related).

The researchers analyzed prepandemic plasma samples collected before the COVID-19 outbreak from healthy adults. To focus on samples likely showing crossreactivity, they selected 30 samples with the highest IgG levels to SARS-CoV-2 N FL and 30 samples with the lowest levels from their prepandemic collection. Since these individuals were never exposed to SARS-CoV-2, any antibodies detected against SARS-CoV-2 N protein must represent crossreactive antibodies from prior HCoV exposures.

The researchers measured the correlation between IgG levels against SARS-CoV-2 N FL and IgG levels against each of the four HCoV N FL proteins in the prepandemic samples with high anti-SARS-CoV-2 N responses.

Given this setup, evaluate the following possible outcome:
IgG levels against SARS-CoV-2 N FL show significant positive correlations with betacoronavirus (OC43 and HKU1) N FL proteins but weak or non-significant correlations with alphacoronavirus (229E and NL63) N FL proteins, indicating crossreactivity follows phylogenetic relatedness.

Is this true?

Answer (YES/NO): NO